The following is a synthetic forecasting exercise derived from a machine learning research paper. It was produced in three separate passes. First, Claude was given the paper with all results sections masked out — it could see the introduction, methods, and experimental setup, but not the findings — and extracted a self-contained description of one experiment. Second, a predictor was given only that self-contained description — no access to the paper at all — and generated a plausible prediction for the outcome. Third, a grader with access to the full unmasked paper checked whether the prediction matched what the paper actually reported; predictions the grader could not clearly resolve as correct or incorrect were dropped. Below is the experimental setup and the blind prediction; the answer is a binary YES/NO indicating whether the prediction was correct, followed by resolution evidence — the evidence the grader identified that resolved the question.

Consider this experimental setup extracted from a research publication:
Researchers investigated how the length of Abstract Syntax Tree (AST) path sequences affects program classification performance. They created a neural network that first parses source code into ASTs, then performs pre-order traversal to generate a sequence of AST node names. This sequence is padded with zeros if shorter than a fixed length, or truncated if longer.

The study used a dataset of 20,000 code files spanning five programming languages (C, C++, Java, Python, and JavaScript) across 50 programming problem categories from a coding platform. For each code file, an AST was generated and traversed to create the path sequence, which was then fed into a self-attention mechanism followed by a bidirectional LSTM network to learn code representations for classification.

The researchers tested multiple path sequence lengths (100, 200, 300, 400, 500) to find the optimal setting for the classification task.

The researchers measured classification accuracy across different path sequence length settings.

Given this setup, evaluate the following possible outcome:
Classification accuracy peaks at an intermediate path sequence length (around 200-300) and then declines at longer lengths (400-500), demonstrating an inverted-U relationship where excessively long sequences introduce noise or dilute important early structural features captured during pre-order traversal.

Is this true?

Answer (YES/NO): YES